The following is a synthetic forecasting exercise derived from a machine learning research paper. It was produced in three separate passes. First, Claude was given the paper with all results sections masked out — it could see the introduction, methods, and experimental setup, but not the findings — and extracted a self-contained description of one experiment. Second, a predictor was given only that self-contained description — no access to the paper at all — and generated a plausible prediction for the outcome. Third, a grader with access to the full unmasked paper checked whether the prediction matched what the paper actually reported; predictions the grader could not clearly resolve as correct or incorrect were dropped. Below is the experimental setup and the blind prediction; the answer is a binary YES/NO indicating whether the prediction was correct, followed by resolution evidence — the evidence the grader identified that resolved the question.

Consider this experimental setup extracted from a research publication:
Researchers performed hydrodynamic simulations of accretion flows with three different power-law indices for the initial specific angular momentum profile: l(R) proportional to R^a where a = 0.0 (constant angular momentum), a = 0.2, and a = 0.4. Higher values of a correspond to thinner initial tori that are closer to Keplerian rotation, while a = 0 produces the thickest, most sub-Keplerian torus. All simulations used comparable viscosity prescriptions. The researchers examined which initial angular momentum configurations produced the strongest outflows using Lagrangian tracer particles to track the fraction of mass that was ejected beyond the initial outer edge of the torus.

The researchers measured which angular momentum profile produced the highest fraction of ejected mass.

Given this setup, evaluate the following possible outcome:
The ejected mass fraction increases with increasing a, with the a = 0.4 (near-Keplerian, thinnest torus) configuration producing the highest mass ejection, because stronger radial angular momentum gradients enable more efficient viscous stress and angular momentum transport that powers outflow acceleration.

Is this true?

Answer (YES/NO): NO